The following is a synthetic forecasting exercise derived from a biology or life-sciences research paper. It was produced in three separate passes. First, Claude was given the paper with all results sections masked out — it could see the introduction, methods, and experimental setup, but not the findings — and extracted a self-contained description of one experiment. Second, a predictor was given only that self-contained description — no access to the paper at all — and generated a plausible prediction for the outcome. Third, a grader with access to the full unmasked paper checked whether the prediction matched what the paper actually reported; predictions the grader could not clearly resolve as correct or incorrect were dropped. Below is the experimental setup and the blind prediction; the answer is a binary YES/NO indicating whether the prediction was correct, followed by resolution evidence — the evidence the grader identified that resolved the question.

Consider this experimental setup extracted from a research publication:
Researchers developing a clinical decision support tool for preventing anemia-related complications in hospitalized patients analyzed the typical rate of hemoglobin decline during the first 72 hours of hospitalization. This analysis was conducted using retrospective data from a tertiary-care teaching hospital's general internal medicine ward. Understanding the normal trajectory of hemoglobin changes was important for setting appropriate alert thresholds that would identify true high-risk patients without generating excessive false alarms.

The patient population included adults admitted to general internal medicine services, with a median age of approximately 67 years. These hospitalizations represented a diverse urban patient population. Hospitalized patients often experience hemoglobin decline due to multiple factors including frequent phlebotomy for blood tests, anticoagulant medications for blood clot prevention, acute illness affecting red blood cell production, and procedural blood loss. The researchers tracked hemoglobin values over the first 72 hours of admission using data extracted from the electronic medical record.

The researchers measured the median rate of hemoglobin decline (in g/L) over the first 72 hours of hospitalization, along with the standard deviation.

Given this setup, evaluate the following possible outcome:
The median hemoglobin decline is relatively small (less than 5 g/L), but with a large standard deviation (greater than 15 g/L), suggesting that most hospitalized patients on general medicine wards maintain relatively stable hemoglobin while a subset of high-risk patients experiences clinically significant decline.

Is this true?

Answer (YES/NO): NO